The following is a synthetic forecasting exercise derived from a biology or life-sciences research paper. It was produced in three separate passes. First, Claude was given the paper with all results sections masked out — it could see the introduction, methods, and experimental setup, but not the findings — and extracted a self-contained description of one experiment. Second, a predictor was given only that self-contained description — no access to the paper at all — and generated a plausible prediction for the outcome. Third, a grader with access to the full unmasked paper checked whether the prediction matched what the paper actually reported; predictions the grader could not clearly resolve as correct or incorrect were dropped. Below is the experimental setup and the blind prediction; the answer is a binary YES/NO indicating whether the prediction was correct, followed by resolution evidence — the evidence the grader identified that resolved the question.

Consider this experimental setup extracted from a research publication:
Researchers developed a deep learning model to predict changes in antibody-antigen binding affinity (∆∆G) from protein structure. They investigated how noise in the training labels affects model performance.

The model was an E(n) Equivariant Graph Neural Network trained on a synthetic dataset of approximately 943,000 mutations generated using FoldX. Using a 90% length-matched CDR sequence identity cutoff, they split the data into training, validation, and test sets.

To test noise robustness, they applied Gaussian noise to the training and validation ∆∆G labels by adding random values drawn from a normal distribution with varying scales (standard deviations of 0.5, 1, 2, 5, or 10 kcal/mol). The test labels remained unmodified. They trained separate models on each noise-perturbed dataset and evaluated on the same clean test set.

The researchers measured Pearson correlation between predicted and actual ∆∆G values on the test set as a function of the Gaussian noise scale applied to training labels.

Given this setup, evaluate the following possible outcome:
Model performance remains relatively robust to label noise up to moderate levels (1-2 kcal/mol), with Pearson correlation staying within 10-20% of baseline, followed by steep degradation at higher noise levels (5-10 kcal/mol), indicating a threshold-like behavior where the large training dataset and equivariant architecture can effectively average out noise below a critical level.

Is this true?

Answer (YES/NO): NO